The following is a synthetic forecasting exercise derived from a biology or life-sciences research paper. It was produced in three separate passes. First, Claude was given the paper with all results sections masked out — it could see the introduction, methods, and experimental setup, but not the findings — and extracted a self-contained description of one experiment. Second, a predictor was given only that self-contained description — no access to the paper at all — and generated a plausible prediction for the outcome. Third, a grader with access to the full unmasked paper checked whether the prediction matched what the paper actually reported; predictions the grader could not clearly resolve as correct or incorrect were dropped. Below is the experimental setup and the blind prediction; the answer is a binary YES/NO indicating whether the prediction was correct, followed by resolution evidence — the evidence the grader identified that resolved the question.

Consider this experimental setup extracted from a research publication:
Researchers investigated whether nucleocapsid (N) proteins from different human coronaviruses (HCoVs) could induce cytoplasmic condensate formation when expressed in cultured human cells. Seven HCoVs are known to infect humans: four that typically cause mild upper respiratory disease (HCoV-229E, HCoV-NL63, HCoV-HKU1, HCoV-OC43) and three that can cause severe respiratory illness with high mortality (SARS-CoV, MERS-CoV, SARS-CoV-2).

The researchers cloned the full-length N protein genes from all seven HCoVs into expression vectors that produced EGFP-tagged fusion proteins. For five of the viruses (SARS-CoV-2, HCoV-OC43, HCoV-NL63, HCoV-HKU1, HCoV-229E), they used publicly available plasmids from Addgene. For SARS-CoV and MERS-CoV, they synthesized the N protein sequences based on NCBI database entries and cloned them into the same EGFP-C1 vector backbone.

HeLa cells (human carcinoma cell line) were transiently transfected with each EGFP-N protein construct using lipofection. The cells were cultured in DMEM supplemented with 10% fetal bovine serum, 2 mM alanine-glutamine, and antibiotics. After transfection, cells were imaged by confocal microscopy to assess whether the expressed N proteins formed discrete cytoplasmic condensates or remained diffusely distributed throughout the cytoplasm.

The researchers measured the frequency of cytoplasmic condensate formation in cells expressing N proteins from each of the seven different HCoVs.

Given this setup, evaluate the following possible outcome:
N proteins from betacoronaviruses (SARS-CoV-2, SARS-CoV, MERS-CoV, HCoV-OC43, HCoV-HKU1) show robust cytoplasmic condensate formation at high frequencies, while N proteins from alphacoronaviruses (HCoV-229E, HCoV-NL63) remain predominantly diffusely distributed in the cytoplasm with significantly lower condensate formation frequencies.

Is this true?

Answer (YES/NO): NO